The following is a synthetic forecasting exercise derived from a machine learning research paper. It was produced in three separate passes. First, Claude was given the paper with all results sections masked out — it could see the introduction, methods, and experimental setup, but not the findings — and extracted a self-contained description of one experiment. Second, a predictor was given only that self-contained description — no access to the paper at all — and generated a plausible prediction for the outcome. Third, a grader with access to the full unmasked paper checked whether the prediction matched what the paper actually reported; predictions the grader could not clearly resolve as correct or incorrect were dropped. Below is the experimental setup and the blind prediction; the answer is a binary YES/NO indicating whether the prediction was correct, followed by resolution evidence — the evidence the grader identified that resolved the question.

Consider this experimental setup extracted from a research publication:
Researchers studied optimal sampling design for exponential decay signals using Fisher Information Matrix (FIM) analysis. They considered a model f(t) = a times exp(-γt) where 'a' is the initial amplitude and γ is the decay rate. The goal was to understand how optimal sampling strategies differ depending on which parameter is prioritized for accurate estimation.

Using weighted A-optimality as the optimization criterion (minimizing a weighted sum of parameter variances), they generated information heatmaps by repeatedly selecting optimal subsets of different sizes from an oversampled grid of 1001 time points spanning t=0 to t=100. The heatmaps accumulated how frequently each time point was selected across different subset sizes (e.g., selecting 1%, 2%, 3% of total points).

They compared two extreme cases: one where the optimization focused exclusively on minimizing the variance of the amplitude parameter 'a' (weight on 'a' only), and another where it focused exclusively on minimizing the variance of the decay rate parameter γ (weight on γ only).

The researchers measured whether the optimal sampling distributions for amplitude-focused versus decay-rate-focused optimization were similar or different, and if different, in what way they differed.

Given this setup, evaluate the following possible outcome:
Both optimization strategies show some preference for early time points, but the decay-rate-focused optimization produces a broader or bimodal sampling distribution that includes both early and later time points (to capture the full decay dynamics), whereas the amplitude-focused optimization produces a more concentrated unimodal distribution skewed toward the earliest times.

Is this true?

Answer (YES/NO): NO